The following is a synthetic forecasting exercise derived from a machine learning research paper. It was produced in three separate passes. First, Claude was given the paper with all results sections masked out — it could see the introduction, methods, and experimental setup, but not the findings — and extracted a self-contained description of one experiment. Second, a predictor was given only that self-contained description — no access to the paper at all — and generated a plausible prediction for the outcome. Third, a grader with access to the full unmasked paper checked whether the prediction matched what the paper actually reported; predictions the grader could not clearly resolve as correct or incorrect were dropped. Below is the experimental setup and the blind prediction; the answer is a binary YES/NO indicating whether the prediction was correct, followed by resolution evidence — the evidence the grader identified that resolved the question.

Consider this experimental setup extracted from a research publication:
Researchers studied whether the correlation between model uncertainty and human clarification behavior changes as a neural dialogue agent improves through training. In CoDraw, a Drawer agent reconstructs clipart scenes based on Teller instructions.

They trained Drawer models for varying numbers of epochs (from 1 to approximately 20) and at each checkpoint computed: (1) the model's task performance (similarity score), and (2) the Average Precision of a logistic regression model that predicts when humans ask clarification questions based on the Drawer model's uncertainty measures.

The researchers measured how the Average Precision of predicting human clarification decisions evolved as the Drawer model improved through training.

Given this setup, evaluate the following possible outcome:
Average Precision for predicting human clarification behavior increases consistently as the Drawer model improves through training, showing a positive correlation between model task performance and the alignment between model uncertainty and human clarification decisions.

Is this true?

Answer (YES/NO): NO